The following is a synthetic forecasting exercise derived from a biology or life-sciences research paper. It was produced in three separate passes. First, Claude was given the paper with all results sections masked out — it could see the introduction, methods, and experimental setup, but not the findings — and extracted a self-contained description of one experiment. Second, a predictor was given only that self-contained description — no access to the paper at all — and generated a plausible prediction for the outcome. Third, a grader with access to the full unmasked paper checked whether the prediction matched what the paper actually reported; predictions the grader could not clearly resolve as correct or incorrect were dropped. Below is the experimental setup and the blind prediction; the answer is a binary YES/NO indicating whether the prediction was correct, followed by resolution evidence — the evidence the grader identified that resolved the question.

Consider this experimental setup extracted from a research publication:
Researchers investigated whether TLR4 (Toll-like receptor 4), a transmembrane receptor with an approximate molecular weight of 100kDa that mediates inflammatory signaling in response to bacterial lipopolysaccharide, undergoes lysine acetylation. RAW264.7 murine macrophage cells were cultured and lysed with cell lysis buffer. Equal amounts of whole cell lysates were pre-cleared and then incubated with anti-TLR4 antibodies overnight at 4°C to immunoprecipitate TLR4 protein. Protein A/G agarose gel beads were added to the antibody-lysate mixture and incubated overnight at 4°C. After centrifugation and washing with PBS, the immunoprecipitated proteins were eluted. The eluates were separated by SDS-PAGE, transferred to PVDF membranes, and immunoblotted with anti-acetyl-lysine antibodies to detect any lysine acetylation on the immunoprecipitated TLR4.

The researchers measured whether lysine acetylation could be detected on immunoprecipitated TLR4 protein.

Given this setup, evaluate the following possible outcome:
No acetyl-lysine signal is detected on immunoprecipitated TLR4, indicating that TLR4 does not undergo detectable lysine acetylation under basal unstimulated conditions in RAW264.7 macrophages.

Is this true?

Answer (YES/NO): NO